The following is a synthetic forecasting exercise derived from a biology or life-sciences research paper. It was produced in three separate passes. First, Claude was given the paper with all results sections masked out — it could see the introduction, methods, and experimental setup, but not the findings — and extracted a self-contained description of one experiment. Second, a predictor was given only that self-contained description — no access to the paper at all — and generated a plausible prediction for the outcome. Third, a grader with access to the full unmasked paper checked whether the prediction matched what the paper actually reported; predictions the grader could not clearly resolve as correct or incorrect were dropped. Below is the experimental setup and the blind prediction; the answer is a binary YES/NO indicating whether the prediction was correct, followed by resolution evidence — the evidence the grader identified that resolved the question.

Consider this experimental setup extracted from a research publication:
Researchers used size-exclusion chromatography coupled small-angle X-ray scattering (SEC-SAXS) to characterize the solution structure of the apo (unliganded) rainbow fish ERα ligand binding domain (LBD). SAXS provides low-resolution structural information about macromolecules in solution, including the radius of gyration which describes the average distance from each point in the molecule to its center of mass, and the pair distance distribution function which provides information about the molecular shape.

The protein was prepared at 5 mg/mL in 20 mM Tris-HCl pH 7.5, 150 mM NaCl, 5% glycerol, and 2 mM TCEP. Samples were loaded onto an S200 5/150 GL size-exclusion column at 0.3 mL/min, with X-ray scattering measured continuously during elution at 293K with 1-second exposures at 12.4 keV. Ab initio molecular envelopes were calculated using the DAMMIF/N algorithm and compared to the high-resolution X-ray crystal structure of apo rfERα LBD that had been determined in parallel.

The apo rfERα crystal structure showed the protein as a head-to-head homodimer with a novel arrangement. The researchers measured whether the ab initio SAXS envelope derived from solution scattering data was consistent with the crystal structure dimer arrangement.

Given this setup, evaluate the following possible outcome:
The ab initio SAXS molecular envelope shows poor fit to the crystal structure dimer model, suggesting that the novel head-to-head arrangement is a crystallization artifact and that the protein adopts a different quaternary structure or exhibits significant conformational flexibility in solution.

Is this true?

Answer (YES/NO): NO